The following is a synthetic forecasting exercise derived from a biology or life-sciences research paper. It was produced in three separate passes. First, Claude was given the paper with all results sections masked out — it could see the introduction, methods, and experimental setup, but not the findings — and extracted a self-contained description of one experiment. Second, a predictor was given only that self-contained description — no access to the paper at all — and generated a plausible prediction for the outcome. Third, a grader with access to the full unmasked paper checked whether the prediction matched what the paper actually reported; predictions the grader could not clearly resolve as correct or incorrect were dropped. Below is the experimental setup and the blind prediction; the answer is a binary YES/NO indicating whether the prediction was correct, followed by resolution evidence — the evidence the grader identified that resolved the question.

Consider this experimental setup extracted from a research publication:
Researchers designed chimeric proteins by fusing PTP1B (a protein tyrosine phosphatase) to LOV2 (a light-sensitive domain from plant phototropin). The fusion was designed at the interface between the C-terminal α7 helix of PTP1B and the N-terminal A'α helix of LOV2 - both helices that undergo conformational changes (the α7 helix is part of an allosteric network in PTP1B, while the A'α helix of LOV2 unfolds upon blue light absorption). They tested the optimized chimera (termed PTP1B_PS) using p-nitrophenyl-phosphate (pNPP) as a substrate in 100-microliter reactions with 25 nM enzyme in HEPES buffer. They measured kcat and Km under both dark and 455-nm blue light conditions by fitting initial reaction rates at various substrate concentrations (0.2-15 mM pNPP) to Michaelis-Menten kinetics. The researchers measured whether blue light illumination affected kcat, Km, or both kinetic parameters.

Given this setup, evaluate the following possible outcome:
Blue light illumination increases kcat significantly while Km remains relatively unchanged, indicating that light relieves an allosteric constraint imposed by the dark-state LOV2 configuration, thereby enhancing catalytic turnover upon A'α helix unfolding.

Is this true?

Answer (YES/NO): NO